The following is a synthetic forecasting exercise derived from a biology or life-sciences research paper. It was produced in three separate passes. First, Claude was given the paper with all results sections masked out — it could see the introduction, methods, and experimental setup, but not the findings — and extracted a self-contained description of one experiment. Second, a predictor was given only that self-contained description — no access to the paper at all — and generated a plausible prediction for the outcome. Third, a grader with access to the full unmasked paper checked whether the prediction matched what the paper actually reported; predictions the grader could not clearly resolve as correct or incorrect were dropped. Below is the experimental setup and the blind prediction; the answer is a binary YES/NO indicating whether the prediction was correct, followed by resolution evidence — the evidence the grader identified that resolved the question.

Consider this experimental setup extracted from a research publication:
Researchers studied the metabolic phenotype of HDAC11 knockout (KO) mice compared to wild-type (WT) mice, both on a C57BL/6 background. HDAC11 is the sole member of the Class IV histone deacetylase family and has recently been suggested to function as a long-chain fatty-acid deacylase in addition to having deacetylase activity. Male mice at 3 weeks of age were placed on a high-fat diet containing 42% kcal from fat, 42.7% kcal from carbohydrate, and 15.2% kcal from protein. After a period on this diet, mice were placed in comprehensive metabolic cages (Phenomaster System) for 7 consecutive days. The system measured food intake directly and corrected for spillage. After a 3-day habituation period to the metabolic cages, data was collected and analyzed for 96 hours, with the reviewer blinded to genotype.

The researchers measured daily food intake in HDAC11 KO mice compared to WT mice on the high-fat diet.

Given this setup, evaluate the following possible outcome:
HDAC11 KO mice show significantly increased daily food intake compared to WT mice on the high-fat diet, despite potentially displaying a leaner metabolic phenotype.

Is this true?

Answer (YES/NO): NO